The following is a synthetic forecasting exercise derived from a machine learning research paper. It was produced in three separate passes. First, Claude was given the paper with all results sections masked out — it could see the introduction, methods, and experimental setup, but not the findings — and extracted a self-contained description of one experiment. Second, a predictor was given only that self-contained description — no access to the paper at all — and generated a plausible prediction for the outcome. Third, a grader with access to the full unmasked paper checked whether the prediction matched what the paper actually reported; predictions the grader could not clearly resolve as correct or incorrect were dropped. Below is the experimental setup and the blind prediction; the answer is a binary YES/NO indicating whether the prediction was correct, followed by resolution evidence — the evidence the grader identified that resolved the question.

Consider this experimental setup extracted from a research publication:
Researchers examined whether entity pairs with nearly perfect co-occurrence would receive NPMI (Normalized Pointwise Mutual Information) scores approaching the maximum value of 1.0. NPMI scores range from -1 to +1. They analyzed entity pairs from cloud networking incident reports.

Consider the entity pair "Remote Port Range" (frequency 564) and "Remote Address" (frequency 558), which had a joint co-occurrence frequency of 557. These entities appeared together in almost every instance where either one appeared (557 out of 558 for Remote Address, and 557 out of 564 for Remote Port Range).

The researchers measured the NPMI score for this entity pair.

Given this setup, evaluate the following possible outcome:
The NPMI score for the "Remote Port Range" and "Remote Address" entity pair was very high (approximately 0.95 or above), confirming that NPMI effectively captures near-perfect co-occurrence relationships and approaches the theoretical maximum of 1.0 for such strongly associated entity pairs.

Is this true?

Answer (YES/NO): YES